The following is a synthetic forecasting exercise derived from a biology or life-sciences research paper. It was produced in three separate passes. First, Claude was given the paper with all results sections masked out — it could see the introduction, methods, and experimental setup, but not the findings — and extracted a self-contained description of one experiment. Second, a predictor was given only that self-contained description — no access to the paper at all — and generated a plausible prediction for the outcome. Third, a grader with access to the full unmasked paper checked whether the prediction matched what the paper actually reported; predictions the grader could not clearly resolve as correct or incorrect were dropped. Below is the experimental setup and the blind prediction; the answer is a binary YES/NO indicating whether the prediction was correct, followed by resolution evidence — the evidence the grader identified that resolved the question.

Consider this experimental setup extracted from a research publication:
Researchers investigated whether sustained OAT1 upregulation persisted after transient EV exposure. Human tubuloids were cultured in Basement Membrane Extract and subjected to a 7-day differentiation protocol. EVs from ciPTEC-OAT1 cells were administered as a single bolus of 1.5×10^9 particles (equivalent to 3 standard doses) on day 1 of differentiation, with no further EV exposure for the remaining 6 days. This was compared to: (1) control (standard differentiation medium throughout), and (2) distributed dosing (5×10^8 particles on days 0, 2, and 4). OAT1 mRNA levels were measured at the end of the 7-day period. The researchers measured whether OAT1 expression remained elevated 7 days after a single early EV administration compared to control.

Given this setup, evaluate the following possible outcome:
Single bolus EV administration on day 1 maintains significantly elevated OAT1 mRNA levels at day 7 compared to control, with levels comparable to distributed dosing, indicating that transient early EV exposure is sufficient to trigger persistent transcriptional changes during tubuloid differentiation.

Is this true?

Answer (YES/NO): NO